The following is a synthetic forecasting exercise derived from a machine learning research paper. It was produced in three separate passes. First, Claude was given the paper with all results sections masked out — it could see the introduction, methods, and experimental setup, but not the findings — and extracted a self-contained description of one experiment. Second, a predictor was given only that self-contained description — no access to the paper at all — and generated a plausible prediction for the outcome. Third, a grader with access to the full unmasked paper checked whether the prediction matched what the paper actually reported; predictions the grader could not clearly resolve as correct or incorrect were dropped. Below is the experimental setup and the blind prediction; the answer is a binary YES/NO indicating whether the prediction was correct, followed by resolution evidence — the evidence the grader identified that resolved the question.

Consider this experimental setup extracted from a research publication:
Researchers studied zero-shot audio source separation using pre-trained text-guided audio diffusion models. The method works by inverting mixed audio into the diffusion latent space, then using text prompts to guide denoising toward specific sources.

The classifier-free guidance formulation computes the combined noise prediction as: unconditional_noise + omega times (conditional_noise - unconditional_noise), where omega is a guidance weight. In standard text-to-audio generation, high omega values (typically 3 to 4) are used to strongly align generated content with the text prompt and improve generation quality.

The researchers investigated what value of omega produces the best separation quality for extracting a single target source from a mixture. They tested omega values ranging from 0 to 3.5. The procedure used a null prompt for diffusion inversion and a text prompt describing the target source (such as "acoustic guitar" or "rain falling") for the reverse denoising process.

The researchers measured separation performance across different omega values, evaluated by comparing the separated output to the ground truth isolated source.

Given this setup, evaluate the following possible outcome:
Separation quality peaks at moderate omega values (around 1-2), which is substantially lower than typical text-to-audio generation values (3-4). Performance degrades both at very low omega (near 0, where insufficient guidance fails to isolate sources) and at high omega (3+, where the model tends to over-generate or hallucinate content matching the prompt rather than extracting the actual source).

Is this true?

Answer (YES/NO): NO